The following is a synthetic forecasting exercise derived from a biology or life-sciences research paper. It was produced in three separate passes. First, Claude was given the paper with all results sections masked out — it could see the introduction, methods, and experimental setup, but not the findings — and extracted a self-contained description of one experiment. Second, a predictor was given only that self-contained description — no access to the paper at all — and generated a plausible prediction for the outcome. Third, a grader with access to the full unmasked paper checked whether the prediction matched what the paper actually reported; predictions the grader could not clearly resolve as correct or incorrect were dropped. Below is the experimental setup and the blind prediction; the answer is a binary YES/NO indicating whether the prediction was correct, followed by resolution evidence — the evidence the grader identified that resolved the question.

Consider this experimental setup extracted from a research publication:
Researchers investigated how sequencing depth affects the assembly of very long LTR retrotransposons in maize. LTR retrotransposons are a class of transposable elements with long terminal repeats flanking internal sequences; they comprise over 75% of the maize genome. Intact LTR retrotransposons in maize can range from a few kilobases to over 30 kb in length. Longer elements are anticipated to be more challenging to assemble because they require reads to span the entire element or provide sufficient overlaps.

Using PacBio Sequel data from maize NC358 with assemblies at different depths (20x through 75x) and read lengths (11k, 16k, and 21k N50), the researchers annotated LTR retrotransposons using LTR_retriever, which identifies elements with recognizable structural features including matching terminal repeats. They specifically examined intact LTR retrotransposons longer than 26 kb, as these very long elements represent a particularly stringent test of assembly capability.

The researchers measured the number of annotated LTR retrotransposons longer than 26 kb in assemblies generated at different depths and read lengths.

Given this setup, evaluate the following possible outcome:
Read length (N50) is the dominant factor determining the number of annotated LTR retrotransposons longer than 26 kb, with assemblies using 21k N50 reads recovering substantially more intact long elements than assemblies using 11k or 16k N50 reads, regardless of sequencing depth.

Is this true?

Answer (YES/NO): NO